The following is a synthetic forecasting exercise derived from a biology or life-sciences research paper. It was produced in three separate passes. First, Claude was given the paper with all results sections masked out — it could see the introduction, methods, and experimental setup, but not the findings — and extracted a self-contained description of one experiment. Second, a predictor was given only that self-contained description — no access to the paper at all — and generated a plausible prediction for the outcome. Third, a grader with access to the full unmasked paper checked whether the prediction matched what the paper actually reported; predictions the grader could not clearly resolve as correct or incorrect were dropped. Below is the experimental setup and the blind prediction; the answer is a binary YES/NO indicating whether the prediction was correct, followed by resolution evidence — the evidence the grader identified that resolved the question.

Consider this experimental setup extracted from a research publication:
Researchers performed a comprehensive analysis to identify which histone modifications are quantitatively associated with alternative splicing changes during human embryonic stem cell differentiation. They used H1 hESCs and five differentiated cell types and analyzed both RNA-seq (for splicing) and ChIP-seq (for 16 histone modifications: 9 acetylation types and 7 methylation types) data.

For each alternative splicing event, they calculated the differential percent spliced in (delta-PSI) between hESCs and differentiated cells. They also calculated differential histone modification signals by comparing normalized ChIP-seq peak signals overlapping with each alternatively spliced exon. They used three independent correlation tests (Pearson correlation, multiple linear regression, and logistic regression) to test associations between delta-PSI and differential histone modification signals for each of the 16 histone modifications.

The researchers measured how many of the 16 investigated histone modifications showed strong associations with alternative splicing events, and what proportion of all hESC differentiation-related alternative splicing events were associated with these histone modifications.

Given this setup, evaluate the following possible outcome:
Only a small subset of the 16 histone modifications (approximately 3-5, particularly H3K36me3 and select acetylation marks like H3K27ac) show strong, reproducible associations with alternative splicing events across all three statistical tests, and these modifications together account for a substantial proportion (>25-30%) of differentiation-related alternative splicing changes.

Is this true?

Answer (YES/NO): YES